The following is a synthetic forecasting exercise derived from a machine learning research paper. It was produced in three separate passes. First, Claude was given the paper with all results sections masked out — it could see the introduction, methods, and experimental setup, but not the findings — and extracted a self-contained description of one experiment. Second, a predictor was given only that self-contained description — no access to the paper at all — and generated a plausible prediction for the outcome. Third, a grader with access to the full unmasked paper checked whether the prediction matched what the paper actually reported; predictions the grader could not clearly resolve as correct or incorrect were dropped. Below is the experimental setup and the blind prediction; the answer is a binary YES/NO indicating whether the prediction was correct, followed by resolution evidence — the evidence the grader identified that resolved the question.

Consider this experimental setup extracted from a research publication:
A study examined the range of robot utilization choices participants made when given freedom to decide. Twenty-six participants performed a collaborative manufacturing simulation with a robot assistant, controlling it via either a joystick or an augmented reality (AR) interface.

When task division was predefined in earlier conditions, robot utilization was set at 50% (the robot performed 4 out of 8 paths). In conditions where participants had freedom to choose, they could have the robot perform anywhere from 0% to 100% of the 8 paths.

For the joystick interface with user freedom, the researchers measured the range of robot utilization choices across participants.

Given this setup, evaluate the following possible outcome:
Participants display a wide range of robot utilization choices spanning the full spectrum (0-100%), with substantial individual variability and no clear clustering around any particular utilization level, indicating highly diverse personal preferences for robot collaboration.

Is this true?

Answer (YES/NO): NO